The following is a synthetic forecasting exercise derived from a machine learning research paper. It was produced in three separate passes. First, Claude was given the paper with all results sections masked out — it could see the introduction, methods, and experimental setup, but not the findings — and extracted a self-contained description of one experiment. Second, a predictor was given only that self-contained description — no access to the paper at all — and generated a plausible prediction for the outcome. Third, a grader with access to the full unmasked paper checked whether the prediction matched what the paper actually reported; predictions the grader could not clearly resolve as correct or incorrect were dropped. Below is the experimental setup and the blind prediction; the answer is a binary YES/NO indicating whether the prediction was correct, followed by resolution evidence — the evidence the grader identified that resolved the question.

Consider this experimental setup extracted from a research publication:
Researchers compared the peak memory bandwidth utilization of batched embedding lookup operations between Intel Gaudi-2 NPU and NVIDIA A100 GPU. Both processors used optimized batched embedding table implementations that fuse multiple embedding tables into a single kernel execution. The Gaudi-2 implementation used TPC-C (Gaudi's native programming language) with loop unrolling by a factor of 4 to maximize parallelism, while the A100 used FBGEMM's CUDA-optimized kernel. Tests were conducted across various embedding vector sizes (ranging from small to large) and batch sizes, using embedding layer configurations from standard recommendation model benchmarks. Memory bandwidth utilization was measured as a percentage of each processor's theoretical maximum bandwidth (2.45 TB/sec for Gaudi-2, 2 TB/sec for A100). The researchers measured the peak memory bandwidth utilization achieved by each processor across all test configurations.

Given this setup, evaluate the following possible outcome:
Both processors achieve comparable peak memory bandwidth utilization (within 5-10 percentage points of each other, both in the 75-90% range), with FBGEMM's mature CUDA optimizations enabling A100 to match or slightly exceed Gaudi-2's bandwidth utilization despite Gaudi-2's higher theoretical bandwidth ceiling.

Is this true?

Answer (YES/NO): NO